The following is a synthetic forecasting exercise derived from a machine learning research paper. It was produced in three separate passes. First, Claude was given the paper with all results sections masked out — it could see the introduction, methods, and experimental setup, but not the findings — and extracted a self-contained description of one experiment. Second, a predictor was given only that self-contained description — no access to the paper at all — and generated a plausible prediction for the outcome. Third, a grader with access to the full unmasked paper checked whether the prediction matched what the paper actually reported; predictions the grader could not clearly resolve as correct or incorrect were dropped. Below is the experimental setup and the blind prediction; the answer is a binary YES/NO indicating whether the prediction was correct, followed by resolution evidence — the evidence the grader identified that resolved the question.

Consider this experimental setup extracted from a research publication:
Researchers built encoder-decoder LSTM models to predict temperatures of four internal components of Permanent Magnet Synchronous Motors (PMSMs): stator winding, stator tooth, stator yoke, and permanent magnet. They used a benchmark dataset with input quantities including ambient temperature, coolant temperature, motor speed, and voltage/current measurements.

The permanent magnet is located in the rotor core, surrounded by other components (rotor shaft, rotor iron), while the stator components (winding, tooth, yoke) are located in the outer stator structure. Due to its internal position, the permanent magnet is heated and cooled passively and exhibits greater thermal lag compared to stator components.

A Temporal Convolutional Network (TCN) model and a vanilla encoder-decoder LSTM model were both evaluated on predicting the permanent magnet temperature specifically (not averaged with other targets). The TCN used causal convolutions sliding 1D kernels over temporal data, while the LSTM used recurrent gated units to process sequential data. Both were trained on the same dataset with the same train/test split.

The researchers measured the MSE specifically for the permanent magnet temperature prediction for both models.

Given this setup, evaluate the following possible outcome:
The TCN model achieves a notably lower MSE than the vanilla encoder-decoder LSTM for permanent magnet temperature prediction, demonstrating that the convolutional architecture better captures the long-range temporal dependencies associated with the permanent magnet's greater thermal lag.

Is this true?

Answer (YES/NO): NO